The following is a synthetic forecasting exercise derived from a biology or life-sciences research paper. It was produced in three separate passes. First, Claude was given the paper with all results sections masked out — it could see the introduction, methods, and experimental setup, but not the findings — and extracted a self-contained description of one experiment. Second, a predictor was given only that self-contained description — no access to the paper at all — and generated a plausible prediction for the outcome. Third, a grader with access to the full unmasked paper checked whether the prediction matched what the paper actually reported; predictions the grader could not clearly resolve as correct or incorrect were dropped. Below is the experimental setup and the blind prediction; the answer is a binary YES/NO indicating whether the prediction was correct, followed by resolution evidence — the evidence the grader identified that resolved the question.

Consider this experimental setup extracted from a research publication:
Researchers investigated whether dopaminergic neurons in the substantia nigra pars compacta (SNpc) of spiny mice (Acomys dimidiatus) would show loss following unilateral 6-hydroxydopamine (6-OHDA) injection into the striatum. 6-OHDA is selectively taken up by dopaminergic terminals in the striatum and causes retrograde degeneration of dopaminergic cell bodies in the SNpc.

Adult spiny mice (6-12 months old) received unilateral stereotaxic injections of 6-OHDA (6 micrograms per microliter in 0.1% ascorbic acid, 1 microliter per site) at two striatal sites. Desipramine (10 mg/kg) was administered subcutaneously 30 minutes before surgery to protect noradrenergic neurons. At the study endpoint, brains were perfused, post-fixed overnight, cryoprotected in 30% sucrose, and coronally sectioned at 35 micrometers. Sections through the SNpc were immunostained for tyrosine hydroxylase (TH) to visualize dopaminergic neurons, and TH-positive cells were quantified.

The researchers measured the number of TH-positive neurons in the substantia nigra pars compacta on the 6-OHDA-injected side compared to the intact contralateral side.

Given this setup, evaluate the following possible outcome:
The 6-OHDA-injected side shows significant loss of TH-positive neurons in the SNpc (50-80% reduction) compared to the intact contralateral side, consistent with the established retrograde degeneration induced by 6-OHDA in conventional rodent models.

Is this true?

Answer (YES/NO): YES